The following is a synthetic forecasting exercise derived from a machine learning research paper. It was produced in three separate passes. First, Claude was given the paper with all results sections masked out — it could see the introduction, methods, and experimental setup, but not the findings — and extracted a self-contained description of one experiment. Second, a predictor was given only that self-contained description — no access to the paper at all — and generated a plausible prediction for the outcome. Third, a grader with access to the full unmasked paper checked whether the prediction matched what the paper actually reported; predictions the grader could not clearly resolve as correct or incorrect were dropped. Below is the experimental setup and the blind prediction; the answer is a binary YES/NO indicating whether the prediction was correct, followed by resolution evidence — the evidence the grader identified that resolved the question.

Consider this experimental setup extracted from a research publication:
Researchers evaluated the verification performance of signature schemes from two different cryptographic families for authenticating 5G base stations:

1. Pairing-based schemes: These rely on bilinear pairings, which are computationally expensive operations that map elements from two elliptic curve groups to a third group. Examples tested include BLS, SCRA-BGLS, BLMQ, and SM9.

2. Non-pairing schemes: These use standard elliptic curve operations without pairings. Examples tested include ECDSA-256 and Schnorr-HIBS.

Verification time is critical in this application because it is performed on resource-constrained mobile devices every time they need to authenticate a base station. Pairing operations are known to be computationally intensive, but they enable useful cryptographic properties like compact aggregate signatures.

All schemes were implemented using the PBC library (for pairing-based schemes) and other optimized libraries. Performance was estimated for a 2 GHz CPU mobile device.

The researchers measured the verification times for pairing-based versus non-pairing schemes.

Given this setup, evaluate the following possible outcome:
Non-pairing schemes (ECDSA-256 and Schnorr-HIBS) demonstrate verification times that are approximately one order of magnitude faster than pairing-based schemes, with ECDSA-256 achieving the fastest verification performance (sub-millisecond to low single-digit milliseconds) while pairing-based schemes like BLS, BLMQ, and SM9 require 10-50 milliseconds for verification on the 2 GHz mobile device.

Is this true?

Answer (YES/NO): NO